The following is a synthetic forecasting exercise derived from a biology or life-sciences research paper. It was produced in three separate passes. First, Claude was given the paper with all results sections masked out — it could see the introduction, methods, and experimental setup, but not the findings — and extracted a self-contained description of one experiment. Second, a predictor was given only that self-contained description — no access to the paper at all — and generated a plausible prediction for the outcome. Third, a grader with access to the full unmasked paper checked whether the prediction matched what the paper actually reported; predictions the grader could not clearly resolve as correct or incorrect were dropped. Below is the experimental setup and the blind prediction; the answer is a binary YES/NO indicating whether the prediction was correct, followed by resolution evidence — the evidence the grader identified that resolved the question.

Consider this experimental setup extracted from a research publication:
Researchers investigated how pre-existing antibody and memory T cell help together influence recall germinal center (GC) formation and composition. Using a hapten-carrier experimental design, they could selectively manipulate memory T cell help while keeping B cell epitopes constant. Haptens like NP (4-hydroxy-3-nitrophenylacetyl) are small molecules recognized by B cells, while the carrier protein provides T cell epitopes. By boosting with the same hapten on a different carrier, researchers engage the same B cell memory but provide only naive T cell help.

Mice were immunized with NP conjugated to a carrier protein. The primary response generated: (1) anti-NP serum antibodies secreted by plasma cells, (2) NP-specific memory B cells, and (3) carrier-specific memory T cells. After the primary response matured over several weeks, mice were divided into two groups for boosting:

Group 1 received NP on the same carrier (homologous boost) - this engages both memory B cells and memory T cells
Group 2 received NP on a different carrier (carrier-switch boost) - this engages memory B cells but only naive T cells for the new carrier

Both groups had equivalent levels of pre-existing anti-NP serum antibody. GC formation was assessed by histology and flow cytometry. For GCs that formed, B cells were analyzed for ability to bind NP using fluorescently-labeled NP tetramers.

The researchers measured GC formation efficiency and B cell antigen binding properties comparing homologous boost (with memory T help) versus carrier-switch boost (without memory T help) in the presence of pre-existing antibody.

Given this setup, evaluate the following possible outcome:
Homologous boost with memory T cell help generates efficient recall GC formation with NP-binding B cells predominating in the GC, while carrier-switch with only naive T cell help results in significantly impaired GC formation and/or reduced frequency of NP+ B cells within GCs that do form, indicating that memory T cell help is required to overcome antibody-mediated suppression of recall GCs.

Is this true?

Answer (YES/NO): NO